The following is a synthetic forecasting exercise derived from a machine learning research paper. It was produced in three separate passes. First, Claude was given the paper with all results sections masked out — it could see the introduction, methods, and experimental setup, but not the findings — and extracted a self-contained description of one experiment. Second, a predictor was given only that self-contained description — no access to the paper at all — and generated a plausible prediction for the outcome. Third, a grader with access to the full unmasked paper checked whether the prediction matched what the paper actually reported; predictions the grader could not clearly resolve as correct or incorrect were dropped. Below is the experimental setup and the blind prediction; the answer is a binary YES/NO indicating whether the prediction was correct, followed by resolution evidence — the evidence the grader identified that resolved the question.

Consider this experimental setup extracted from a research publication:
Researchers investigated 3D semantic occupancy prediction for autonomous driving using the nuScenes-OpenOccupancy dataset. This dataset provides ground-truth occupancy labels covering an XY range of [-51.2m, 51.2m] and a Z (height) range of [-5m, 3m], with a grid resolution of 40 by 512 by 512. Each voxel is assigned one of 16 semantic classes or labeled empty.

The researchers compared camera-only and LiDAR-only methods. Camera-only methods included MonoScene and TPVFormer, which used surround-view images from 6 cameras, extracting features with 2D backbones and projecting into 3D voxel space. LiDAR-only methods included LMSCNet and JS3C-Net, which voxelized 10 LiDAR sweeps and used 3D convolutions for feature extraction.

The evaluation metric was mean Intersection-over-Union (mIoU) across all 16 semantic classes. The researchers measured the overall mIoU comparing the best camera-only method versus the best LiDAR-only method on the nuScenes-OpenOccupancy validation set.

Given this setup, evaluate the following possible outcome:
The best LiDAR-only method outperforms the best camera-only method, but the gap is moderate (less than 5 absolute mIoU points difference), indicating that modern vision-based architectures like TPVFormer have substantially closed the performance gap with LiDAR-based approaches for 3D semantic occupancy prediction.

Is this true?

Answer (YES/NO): YES